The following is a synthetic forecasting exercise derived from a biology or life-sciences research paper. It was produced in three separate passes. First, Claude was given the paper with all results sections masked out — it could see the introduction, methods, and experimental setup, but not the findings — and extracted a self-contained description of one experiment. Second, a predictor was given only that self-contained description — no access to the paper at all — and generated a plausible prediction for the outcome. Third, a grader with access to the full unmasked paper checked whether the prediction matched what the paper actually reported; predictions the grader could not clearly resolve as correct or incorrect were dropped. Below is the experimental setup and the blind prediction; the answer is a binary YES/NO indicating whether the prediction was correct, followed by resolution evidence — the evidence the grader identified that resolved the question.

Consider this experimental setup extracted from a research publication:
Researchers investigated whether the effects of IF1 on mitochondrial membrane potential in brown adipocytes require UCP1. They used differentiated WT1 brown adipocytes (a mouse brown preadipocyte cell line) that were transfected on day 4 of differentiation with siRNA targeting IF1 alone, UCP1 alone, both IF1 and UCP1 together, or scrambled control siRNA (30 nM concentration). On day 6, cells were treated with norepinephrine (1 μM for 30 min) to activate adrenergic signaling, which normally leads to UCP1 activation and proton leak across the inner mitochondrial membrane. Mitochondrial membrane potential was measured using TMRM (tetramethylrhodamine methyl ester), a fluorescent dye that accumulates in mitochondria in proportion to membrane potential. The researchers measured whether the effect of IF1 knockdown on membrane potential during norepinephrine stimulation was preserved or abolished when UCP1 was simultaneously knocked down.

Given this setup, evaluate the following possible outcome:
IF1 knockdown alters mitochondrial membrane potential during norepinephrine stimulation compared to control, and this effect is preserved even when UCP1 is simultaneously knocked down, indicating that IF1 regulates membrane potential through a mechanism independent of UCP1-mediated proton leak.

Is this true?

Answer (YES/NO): NO